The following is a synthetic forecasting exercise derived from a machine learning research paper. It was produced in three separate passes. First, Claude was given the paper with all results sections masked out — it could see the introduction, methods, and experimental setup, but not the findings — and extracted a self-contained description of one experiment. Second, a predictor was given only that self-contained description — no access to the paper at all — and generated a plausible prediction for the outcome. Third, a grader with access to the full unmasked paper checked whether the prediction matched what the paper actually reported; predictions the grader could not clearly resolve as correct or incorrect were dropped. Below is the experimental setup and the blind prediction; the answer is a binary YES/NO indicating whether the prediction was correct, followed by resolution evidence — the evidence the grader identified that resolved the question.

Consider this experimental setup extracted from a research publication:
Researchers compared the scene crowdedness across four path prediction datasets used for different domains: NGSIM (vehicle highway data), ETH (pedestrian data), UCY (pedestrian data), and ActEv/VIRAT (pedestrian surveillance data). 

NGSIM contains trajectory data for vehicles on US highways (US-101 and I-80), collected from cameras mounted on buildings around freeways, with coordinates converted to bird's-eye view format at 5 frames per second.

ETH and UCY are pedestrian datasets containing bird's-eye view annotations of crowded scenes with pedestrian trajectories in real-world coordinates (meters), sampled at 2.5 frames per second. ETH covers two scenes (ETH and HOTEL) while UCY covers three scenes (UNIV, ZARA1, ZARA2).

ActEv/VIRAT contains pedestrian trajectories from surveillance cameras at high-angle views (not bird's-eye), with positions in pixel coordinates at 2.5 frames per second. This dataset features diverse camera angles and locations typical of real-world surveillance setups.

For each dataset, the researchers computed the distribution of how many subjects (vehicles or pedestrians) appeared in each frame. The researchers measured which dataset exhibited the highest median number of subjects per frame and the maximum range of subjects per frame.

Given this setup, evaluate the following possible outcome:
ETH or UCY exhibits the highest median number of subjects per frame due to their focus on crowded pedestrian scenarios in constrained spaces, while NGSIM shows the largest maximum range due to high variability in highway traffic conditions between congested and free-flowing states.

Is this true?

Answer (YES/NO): NO